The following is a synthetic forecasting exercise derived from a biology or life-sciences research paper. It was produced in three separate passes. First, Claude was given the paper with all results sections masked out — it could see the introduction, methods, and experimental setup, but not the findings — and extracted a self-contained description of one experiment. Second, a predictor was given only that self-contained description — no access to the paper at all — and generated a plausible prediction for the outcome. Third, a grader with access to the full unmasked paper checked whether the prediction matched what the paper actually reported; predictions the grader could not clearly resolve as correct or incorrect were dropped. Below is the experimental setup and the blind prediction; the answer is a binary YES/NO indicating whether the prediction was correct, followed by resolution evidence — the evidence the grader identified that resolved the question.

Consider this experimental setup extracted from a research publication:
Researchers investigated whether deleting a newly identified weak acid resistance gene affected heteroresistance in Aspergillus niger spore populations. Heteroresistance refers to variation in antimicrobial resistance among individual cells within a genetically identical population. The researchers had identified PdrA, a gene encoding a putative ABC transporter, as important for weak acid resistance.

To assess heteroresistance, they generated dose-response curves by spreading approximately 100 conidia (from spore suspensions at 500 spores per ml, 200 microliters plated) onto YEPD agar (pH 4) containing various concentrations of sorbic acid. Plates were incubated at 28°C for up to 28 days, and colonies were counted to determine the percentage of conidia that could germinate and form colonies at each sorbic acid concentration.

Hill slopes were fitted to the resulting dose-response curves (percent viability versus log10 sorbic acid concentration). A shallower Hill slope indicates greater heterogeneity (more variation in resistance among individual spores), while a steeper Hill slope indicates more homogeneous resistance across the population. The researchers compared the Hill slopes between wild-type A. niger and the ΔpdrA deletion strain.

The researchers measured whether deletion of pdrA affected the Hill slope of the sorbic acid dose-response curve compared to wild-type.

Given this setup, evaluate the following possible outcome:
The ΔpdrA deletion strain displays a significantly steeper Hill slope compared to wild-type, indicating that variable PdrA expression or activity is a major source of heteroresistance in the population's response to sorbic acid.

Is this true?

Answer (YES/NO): YES